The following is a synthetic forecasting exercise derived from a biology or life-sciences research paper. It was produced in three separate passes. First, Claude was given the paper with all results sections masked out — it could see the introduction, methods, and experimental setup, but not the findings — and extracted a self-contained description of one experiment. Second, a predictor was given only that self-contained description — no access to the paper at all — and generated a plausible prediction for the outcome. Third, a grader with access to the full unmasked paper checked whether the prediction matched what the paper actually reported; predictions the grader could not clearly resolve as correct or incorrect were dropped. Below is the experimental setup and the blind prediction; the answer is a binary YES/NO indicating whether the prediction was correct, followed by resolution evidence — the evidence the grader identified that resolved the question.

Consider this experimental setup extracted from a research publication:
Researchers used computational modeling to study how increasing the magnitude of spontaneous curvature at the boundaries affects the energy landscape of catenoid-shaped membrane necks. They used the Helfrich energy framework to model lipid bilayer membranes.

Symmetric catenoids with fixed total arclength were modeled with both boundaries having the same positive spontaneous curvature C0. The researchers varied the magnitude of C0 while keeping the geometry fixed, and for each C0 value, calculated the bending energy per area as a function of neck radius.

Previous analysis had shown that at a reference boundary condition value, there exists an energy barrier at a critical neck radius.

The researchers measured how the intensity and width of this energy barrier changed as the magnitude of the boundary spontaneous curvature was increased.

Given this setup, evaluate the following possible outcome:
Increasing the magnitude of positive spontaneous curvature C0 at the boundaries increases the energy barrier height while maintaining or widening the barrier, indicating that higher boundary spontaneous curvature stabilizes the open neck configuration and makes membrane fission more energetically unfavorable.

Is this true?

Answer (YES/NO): YES